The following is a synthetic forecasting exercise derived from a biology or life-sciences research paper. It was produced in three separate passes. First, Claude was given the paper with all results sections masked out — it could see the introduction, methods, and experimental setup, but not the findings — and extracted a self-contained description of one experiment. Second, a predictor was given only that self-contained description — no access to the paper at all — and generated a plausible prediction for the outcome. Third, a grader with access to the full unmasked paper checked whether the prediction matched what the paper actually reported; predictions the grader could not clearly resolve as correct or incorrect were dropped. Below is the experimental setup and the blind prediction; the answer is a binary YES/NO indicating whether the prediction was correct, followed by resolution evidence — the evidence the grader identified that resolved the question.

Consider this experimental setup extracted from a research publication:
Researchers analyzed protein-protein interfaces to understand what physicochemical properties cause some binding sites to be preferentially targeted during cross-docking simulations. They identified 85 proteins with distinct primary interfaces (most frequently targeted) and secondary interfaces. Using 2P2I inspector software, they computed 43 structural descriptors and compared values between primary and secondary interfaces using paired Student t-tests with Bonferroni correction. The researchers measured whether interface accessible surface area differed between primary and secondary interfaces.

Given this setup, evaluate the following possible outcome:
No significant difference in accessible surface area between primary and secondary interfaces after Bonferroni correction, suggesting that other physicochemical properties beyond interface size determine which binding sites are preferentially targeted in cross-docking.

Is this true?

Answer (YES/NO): NO